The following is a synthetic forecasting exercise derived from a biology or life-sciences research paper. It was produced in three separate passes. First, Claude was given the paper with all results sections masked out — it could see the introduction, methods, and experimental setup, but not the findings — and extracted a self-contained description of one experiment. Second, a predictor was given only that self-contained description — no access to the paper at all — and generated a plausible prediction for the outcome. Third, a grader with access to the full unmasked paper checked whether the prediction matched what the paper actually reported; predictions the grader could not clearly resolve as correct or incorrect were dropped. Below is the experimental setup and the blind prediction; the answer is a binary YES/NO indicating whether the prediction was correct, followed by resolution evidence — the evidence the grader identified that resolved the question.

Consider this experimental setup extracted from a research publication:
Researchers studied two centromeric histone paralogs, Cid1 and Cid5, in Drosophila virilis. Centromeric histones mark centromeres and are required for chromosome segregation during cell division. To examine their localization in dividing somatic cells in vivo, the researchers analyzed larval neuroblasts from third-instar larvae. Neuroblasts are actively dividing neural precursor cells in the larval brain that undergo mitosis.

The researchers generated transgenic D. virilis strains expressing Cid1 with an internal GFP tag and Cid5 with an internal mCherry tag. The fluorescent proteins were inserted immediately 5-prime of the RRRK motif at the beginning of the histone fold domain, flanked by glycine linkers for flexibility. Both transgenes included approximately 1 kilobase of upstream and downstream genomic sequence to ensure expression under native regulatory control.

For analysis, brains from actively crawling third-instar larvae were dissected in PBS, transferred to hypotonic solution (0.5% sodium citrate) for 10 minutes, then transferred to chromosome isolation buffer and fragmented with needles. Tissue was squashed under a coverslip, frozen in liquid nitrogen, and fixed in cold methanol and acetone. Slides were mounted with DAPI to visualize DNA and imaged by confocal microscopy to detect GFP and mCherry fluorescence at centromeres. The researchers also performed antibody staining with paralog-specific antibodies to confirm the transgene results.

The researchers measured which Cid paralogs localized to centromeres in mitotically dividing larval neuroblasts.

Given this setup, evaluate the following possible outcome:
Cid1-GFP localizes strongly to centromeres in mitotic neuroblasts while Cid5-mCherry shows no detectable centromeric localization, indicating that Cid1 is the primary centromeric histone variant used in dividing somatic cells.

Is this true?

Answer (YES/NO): YES